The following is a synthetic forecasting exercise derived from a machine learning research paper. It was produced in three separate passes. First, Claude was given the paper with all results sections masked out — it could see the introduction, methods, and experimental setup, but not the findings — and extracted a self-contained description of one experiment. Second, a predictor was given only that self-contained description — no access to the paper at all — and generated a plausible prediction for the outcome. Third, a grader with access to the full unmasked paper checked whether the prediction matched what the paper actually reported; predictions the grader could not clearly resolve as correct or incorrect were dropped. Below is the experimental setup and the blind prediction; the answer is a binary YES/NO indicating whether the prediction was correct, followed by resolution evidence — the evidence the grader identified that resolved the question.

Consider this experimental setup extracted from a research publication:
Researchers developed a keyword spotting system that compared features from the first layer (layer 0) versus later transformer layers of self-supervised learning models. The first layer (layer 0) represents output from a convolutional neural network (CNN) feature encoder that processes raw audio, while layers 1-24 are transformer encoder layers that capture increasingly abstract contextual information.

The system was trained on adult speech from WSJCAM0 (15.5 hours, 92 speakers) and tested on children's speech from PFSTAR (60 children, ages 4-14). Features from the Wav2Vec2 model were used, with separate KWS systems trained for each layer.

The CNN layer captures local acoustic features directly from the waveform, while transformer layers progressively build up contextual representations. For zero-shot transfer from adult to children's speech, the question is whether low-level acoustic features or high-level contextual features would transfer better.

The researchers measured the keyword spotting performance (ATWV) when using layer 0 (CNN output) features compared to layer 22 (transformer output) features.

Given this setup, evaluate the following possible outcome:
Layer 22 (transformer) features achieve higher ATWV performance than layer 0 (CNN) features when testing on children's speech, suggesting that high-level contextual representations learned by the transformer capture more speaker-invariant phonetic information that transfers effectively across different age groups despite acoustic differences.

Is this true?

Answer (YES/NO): YES